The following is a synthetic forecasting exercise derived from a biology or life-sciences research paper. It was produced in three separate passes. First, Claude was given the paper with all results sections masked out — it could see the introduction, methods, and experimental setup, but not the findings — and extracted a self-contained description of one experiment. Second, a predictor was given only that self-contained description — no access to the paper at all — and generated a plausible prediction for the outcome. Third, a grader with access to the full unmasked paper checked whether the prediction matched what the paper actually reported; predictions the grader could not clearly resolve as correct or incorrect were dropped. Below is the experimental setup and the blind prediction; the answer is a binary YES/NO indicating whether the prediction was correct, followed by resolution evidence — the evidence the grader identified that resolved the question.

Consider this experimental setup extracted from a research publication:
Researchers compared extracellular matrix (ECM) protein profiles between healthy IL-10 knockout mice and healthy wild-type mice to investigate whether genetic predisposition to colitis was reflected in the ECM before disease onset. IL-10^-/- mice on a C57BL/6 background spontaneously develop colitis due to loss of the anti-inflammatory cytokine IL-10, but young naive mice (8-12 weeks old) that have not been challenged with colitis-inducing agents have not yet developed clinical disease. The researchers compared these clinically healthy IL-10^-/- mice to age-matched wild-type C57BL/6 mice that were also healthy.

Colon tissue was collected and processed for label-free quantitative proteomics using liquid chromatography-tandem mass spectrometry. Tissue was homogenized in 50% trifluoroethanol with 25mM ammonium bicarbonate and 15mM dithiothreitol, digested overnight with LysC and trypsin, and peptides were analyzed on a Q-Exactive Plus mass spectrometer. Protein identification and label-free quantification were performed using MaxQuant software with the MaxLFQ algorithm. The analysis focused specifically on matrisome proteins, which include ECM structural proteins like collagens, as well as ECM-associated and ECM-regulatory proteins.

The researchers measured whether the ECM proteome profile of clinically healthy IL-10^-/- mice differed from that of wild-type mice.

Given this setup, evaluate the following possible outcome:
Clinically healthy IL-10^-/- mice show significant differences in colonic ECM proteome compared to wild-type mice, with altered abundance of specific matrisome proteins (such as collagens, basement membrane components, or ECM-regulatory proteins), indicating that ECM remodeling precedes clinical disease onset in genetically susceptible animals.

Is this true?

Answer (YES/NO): YES